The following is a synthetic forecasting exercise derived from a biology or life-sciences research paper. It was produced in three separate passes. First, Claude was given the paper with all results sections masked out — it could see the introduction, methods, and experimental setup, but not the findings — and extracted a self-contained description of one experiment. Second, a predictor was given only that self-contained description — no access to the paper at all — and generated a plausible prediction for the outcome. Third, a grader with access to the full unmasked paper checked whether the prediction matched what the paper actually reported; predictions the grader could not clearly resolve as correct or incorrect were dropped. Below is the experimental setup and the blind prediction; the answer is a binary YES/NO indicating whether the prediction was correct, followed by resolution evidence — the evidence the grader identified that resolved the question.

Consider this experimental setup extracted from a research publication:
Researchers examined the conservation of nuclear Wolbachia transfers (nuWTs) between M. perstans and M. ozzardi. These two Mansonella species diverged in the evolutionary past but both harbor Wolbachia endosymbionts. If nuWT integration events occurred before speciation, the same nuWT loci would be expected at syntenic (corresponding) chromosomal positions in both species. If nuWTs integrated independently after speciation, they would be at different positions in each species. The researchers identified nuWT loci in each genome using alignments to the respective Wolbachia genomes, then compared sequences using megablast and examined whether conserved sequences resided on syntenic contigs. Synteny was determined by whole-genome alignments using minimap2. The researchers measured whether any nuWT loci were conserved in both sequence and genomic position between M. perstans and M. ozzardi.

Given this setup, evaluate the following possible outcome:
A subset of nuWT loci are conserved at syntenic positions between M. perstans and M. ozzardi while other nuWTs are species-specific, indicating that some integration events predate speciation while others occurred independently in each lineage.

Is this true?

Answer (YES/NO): YES